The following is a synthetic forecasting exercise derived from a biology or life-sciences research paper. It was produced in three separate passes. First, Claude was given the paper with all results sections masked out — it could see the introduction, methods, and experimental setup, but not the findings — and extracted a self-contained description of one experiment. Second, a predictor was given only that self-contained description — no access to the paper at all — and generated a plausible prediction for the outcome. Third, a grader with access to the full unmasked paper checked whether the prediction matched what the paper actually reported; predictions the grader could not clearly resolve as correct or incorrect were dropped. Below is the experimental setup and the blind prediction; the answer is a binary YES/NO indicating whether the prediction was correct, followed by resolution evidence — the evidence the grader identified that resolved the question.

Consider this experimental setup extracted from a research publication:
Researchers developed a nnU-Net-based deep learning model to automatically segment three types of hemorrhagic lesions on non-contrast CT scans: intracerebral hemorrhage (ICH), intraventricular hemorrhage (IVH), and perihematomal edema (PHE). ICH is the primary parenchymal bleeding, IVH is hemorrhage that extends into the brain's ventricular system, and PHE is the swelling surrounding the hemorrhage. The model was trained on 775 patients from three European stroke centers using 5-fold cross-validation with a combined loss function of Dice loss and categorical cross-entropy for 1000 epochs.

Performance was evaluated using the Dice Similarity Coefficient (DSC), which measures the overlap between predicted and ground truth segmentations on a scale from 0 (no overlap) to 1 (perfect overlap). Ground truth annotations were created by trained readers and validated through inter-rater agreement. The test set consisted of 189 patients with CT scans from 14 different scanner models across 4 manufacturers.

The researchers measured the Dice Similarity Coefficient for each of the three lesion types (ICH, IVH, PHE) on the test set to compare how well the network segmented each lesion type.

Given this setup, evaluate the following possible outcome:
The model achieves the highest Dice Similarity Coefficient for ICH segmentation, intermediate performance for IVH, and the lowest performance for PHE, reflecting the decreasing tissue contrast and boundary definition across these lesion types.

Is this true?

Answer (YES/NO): NO